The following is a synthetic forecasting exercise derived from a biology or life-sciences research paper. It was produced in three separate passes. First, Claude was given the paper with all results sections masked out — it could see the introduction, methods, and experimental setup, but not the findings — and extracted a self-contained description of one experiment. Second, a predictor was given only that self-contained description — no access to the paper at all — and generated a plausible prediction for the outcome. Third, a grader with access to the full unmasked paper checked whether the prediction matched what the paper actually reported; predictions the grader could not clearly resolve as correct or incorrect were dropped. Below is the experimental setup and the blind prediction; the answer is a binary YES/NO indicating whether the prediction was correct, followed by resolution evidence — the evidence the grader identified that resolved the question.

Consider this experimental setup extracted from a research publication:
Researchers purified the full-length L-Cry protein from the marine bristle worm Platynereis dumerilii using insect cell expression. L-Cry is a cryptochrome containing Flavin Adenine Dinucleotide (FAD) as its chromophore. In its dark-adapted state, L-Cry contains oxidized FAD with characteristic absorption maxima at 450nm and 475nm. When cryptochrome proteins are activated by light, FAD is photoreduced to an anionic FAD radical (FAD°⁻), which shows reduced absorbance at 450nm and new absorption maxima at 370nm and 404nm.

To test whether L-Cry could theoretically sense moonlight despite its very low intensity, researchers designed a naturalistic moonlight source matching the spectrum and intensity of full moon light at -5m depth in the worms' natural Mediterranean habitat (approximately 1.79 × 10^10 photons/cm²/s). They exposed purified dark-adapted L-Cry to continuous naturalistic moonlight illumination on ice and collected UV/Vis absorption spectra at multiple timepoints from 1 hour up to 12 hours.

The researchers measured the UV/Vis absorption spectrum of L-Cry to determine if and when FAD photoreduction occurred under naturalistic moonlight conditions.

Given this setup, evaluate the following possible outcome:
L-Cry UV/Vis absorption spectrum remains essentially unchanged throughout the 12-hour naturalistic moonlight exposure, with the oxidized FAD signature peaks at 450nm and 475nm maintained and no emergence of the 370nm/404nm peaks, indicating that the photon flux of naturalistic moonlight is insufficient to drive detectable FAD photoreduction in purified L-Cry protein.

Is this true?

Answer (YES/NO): NO